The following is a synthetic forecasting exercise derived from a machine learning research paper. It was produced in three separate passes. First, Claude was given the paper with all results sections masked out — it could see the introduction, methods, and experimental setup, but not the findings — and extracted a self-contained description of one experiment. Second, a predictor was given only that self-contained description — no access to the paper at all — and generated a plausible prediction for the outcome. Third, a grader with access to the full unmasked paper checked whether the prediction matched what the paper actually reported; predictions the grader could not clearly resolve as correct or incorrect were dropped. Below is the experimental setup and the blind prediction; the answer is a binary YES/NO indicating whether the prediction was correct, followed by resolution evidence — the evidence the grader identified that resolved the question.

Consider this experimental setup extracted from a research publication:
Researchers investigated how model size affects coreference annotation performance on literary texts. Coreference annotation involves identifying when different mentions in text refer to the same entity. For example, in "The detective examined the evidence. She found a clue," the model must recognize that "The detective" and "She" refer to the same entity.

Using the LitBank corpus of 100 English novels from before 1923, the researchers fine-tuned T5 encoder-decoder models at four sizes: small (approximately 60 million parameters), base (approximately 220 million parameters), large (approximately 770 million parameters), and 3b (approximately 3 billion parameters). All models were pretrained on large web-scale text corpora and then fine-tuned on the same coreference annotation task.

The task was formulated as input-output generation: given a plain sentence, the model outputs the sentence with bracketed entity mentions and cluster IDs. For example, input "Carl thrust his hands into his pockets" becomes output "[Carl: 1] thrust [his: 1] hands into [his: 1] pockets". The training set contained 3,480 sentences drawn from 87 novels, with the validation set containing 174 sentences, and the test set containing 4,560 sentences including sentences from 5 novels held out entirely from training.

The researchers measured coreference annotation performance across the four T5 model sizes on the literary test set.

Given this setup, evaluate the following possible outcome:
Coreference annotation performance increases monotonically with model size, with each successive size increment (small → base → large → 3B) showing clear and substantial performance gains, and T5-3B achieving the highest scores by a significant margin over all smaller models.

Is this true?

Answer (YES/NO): YES